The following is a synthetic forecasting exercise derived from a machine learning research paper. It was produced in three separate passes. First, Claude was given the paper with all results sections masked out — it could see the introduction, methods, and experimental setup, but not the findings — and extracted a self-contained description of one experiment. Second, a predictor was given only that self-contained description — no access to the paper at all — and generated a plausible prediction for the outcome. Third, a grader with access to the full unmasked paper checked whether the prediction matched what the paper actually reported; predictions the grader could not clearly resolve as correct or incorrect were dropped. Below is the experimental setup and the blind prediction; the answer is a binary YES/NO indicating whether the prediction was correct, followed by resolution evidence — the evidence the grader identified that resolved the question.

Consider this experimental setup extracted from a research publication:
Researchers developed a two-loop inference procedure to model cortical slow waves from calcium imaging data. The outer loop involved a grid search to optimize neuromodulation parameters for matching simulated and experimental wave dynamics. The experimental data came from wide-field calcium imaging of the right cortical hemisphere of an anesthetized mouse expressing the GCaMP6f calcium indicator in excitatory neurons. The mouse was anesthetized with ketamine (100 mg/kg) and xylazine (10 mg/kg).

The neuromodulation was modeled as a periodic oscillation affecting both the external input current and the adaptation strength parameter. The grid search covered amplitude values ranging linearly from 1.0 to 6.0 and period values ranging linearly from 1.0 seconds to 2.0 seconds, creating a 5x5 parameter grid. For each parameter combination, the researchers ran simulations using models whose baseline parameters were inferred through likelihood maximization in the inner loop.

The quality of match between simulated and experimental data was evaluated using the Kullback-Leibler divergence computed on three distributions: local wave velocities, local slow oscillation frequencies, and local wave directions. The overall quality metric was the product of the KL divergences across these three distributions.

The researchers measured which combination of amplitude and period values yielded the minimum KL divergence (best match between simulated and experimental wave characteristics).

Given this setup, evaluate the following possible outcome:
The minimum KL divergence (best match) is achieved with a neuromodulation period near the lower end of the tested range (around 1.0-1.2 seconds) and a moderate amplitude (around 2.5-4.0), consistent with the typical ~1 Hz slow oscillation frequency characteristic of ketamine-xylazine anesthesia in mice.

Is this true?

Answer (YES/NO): YES